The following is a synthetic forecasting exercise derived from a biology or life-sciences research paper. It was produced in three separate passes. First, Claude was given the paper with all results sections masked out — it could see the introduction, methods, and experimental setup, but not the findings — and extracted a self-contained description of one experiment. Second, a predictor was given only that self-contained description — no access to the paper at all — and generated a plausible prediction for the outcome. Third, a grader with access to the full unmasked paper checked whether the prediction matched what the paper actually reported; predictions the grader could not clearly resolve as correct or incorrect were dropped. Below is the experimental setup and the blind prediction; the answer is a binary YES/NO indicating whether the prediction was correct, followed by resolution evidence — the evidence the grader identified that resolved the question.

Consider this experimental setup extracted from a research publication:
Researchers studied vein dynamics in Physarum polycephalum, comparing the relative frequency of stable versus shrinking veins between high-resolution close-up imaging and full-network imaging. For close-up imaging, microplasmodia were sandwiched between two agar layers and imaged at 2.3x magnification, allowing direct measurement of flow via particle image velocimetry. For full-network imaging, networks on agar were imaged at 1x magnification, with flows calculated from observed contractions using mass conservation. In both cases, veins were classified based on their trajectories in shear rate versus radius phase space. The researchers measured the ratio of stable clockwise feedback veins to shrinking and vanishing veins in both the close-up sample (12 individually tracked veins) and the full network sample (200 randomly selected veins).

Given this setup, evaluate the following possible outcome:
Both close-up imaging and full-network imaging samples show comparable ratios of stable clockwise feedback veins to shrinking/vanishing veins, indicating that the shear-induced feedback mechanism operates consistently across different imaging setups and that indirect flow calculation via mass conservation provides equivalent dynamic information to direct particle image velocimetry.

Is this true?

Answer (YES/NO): NO